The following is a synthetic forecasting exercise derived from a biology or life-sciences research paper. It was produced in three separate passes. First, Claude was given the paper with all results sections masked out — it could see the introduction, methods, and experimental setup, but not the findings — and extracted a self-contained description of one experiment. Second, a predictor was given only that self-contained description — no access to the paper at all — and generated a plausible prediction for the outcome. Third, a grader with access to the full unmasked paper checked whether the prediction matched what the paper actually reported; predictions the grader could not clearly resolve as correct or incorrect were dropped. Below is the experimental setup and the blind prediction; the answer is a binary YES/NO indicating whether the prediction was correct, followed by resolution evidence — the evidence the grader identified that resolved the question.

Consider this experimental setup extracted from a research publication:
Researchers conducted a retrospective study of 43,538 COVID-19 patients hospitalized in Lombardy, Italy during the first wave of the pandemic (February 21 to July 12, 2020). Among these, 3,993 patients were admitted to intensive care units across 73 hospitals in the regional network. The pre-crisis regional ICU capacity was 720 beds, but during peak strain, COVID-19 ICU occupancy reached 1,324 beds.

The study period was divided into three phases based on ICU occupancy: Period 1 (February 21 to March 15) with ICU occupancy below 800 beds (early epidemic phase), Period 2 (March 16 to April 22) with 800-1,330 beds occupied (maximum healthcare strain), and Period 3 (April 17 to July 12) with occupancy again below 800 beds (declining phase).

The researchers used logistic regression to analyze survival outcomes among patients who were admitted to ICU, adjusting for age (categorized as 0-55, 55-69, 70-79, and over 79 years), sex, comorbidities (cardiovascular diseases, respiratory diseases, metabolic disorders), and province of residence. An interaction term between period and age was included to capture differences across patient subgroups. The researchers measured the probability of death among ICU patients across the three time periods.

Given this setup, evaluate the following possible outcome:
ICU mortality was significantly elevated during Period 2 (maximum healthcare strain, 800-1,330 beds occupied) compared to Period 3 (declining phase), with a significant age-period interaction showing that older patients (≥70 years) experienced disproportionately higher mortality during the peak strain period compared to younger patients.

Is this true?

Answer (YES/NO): NO